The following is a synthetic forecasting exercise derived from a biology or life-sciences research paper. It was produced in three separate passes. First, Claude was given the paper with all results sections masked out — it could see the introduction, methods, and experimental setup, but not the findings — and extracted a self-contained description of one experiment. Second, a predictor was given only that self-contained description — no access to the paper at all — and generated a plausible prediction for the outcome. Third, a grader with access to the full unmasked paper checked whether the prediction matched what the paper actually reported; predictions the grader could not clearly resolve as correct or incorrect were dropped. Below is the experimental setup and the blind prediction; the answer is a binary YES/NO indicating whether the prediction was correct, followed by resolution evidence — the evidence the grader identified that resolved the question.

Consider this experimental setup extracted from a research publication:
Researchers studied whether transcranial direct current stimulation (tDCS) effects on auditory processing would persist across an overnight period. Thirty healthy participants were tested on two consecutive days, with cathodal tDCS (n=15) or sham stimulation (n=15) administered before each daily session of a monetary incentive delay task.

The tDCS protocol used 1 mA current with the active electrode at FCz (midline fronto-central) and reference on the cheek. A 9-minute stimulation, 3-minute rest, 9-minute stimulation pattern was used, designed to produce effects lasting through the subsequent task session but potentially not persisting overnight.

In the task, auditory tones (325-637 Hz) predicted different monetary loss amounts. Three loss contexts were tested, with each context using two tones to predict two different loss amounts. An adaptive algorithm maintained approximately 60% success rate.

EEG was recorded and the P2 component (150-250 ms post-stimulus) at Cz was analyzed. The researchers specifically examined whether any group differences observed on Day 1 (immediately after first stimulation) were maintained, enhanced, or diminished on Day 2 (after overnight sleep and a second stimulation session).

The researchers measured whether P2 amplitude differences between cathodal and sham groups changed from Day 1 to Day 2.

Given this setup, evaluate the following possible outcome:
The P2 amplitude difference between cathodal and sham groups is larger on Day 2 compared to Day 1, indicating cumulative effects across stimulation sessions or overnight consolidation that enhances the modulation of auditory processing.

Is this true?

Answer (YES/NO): NO